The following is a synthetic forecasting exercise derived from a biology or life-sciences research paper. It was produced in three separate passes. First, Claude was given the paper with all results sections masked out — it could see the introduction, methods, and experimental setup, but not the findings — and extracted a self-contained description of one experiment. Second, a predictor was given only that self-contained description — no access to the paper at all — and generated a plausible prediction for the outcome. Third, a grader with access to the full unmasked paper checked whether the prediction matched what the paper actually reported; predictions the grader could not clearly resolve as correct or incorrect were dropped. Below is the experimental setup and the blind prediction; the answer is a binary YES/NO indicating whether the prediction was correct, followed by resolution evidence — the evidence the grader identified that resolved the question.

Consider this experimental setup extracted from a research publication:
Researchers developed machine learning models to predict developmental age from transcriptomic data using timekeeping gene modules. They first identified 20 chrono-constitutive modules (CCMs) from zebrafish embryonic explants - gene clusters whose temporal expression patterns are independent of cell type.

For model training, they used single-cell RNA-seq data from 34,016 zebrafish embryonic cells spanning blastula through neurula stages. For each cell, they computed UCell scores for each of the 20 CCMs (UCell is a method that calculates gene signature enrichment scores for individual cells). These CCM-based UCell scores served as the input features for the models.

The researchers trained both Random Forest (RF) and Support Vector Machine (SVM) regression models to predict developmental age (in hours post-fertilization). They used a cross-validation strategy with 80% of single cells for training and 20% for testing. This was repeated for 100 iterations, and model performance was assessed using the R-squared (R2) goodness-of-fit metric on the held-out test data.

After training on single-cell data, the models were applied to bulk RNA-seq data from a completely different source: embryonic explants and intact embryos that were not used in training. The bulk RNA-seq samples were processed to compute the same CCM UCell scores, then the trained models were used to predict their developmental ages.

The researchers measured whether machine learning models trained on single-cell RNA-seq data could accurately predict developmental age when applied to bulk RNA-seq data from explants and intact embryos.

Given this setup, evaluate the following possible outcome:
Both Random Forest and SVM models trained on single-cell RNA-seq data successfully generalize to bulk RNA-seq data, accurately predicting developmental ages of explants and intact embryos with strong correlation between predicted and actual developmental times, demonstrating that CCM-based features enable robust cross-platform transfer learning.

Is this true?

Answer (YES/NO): NO